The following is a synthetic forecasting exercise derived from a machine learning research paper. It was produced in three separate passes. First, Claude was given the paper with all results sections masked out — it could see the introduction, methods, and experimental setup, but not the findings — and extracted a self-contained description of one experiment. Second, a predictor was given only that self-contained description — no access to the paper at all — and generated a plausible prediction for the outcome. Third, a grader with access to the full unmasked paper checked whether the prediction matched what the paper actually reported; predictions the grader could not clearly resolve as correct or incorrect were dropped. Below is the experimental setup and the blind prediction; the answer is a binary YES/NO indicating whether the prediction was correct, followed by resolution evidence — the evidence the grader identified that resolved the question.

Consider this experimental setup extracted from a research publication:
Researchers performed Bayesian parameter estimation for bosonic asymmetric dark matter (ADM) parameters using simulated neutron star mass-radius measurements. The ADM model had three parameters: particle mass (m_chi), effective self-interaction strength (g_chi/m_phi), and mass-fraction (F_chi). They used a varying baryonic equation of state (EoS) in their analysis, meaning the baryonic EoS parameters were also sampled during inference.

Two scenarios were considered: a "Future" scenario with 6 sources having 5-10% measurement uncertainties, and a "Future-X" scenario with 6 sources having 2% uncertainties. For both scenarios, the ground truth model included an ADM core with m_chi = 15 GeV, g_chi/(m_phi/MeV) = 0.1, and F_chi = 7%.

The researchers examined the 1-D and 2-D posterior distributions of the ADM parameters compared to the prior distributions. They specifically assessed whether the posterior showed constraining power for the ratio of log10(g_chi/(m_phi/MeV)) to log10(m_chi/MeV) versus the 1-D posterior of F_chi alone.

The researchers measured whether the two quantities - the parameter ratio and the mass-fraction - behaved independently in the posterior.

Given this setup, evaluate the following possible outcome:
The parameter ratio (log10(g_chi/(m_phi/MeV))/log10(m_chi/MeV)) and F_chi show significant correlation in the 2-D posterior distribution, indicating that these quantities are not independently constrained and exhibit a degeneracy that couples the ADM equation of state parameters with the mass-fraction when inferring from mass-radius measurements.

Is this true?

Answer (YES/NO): NO